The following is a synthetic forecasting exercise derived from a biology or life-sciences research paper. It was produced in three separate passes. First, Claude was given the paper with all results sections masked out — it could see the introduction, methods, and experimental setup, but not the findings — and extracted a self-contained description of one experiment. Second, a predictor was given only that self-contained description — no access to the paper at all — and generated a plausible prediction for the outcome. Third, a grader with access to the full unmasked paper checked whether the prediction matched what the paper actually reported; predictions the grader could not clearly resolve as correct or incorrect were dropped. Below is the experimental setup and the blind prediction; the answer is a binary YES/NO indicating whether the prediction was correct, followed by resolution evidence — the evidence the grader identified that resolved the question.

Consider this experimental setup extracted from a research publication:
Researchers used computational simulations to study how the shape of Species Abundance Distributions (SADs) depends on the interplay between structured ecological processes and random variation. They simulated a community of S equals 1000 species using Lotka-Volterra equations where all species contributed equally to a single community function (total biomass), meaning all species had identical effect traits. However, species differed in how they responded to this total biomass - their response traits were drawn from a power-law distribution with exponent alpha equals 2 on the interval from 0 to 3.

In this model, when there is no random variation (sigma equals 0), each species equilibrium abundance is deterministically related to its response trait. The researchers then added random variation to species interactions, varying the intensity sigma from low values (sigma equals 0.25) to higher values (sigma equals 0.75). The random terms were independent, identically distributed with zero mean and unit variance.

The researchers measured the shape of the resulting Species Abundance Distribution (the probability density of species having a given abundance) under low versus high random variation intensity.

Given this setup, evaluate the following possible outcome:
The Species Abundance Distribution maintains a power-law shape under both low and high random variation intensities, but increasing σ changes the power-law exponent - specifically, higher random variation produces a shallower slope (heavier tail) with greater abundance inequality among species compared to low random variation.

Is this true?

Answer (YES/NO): NO